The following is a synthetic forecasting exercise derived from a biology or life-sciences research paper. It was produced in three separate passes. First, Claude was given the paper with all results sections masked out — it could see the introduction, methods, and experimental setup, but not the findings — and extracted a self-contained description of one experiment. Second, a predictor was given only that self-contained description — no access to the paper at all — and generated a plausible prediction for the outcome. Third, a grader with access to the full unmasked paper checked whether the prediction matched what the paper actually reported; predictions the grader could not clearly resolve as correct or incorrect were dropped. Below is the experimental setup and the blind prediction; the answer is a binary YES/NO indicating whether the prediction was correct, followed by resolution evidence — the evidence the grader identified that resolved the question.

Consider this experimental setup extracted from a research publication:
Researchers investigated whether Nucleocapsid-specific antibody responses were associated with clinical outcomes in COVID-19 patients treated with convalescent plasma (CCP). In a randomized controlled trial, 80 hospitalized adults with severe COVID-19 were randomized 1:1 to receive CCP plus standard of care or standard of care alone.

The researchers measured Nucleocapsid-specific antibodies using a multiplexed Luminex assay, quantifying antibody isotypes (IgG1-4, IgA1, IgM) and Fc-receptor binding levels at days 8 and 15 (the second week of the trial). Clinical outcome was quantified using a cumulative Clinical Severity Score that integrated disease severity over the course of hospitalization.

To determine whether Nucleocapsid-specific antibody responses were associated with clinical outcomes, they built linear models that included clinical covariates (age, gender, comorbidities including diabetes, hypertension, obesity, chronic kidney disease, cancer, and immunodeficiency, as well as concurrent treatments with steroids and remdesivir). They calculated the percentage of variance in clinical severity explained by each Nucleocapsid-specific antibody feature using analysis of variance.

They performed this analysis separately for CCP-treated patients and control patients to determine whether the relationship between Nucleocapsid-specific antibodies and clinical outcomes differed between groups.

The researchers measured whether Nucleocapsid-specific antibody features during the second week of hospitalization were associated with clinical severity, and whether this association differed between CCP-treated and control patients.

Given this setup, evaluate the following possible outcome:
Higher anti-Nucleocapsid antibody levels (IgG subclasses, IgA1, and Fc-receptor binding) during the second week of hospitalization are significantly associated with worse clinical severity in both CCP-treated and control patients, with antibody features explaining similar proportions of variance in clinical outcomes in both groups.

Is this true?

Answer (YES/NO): NO